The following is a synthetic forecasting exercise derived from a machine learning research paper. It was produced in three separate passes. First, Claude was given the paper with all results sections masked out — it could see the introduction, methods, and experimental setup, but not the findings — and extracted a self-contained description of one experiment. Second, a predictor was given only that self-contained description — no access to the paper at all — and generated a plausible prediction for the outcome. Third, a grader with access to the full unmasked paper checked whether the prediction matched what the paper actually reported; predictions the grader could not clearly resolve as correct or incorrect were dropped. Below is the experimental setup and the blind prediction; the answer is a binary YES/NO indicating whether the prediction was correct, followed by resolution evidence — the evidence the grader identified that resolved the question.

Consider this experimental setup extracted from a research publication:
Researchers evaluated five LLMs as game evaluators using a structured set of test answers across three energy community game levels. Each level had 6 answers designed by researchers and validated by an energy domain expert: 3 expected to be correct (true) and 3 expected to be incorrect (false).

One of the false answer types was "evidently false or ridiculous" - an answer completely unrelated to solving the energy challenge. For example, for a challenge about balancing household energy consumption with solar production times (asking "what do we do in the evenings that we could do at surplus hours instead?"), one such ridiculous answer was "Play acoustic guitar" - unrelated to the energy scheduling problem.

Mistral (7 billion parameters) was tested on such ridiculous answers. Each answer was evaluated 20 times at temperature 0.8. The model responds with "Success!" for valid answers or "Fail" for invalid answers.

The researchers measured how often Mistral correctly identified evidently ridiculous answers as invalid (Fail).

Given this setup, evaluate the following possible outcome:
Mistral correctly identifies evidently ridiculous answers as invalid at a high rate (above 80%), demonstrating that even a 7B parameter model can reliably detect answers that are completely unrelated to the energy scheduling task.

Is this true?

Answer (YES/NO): NO